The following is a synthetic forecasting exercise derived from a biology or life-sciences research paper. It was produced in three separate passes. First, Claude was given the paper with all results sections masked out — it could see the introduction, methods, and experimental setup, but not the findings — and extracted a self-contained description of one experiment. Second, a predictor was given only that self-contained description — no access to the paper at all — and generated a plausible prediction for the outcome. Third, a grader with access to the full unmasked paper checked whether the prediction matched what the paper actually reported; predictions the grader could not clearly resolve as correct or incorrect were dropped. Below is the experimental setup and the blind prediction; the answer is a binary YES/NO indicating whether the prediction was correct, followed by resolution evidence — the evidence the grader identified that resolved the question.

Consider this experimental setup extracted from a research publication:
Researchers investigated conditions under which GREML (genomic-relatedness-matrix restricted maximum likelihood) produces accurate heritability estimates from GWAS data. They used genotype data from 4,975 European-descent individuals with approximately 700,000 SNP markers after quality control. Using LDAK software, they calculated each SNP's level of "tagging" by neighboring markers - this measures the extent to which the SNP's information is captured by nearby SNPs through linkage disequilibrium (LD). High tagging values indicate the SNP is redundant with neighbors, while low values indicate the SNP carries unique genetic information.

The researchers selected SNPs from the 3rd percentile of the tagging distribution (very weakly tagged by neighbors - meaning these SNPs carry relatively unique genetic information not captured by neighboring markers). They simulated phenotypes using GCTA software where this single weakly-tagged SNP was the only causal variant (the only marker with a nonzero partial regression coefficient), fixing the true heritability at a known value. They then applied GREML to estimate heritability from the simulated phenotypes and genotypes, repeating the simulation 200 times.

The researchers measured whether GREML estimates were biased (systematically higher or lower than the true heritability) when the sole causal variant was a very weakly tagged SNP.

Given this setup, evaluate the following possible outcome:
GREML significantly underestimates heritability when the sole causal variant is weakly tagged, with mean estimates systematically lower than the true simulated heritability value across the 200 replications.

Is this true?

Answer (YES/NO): YES